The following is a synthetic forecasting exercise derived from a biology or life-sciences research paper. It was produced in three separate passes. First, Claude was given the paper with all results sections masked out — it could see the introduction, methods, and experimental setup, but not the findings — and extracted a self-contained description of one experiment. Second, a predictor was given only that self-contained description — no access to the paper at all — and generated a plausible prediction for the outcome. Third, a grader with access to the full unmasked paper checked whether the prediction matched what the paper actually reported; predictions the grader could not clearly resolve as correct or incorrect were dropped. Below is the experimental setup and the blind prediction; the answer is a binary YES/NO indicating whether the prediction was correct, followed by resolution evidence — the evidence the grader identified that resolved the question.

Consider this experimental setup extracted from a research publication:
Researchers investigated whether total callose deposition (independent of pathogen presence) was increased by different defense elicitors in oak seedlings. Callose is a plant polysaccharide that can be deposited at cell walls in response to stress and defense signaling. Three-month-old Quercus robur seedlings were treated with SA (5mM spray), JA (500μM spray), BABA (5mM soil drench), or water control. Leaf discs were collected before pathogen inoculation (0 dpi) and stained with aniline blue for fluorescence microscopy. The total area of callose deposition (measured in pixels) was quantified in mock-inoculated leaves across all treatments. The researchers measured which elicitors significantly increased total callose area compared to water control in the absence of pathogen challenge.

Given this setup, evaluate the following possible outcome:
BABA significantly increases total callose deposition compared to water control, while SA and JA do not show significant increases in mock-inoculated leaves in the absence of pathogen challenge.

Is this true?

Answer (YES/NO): NO